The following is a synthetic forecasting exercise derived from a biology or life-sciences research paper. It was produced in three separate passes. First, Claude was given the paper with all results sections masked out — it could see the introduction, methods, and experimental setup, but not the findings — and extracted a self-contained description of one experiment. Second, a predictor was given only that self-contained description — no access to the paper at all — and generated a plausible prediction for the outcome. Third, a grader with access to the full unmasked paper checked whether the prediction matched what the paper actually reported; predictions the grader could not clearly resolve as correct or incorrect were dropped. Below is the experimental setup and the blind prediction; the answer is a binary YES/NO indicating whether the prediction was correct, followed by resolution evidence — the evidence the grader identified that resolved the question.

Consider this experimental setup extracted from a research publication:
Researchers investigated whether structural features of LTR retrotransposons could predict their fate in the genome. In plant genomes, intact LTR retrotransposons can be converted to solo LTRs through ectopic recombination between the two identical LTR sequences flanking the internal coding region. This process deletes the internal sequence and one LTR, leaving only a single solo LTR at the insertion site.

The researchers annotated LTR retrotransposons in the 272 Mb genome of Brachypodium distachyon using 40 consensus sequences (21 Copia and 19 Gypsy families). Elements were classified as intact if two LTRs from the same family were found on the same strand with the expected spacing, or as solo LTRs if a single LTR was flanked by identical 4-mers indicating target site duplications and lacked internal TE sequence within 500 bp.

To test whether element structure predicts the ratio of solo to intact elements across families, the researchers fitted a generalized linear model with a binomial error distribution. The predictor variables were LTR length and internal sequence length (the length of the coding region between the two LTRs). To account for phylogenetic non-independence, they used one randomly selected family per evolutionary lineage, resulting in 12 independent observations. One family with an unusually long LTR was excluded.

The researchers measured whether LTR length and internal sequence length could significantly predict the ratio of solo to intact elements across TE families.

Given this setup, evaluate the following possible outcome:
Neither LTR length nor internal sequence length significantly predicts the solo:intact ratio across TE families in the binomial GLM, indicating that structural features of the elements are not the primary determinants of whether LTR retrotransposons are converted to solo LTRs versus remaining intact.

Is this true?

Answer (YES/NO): NO